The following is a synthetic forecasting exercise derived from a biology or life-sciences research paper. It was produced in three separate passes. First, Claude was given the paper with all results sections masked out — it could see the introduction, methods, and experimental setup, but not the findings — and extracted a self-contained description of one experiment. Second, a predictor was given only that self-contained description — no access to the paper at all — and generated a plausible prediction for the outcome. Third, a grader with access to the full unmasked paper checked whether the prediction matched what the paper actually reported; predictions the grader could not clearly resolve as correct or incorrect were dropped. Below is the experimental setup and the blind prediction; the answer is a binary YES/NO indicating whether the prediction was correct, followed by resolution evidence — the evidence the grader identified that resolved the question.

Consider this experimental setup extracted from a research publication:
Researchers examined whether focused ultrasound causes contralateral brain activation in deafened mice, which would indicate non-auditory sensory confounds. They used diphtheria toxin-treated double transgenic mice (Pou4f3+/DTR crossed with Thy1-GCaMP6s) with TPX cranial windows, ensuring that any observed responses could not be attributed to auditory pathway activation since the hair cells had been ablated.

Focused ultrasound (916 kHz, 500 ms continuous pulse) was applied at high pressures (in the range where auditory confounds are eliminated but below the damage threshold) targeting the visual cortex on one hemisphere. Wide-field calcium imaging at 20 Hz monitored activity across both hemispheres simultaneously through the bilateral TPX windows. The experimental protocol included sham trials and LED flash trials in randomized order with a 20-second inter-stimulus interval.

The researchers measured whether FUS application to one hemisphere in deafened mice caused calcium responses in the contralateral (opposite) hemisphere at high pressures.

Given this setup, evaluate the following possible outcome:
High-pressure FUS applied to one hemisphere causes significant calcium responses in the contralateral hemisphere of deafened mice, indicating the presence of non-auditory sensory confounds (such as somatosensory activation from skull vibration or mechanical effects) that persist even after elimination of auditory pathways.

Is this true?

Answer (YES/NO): NO